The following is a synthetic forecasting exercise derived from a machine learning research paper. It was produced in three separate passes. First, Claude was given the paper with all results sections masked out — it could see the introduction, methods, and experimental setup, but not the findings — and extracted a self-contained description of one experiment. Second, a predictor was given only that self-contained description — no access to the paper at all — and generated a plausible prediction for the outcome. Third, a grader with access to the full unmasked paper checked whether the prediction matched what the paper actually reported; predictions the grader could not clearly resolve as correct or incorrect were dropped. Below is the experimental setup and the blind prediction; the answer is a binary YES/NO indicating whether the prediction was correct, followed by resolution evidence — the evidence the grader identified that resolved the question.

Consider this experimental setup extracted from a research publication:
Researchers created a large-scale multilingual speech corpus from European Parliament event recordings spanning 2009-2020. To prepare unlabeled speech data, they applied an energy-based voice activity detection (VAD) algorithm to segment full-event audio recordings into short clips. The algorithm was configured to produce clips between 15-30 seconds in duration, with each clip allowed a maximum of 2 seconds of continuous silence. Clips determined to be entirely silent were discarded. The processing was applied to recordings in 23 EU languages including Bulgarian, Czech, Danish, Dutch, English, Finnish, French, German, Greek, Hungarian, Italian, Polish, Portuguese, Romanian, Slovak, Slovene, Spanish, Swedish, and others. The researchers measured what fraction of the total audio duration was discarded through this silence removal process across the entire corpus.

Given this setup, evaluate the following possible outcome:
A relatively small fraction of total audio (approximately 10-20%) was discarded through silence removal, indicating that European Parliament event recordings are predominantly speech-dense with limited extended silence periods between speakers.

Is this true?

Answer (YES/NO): YES